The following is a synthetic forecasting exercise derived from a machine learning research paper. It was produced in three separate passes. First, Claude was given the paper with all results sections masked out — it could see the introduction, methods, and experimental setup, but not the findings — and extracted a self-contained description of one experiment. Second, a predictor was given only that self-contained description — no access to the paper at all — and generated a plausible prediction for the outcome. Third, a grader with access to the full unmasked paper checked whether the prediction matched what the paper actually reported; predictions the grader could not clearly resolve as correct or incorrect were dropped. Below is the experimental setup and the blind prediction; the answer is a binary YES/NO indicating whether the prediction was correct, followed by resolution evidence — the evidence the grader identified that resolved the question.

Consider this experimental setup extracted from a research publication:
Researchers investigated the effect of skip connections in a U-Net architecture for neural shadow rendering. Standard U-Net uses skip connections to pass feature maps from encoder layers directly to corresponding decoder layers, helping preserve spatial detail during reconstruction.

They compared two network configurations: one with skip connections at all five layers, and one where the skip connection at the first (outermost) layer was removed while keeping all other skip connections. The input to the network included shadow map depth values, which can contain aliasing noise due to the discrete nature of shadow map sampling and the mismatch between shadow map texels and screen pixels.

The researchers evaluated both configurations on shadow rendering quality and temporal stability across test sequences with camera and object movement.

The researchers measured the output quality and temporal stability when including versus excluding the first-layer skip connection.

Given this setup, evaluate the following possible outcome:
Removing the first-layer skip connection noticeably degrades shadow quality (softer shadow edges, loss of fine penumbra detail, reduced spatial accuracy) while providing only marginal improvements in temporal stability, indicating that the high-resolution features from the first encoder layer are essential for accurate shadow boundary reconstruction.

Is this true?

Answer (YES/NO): NO